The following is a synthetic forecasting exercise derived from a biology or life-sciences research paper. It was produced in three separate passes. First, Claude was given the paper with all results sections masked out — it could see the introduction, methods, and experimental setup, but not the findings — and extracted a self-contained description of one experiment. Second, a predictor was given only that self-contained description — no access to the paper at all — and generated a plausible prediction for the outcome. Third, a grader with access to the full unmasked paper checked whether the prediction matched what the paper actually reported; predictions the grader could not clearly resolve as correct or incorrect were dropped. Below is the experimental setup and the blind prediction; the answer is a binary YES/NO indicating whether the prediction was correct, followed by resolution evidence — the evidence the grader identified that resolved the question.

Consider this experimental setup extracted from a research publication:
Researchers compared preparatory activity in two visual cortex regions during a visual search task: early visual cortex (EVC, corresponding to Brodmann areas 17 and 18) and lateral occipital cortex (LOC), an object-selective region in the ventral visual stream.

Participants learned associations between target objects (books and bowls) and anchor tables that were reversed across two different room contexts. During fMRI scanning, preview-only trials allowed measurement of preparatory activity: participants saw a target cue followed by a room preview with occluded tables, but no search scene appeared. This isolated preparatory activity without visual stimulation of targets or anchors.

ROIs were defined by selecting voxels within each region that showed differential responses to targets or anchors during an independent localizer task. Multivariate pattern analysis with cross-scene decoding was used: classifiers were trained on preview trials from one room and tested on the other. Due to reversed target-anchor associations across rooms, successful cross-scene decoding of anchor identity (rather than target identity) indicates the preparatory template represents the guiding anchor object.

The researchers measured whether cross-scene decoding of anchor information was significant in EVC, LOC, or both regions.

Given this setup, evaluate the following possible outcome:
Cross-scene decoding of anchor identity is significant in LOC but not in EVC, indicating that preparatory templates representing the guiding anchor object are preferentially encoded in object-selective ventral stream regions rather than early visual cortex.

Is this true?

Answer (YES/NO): YES